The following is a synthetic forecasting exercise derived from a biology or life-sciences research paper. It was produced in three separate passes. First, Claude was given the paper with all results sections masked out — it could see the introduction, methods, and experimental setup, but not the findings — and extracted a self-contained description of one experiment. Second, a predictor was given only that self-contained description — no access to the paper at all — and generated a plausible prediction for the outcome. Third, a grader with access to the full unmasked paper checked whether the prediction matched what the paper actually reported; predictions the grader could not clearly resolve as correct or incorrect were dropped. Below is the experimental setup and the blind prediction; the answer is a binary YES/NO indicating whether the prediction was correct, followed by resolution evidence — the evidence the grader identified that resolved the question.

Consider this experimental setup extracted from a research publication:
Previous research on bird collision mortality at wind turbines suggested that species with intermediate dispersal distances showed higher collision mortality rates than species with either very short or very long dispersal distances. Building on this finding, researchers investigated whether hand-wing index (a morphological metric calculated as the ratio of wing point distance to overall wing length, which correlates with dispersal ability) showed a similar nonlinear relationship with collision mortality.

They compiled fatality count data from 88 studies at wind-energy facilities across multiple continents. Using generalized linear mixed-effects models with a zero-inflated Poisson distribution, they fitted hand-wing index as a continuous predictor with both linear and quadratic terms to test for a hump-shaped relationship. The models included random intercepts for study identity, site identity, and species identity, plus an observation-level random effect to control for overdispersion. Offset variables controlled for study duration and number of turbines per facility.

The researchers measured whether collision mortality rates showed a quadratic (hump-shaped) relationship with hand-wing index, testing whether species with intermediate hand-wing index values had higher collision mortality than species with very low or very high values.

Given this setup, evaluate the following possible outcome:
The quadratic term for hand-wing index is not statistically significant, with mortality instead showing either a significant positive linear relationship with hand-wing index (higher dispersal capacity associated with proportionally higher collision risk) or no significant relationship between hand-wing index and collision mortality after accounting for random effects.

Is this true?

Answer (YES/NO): YES